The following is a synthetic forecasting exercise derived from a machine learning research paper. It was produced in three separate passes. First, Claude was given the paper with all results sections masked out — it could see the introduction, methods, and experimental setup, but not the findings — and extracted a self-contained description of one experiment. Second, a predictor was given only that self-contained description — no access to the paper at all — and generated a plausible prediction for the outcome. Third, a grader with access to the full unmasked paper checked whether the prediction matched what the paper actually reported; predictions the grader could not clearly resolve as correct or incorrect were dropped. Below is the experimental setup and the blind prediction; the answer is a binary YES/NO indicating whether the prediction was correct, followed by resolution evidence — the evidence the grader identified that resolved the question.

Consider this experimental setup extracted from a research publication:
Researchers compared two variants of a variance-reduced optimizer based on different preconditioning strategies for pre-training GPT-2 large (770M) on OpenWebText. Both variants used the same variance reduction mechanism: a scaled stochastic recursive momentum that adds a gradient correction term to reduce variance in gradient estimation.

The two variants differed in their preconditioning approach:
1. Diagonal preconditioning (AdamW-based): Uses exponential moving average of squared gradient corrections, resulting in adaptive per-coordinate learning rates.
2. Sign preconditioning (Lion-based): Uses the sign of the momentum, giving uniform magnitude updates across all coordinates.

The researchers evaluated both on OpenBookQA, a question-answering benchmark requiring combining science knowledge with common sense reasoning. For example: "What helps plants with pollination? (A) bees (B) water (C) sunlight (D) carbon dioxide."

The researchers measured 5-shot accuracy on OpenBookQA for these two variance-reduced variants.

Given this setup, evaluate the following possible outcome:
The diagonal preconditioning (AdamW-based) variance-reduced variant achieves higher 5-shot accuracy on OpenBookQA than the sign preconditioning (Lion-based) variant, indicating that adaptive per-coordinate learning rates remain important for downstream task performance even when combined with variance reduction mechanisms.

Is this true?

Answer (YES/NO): YES